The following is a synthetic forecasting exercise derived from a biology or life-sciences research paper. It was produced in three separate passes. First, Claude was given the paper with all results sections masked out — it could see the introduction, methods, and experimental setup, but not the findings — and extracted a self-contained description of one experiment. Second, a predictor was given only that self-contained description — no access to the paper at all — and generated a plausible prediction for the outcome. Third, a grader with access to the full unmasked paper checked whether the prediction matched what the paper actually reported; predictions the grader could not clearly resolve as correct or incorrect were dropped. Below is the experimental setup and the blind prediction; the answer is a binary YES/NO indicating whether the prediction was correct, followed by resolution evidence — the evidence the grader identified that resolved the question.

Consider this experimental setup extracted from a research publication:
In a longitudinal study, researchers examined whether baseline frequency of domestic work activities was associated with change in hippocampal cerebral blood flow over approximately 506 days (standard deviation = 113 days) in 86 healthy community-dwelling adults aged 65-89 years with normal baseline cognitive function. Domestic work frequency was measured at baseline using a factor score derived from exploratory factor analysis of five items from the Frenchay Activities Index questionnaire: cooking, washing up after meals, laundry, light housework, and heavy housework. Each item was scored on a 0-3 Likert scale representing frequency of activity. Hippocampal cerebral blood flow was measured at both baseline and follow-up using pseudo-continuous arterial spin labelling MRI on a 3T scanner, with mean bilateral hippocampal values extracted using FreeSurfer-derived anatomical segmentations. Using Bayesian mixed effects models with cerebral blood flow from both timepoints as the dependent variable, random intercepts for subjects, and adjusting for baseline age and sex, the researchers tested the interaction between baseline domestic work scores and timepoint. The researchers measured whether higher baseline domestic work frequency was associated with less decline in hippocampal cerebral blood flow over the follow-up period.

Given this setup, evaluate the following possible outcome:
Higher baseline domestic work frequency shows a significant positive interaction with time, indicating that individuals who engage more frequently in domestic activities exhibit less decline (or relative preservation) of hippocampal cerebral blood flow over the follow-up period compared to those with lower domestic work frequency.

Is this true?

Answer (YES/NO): NO